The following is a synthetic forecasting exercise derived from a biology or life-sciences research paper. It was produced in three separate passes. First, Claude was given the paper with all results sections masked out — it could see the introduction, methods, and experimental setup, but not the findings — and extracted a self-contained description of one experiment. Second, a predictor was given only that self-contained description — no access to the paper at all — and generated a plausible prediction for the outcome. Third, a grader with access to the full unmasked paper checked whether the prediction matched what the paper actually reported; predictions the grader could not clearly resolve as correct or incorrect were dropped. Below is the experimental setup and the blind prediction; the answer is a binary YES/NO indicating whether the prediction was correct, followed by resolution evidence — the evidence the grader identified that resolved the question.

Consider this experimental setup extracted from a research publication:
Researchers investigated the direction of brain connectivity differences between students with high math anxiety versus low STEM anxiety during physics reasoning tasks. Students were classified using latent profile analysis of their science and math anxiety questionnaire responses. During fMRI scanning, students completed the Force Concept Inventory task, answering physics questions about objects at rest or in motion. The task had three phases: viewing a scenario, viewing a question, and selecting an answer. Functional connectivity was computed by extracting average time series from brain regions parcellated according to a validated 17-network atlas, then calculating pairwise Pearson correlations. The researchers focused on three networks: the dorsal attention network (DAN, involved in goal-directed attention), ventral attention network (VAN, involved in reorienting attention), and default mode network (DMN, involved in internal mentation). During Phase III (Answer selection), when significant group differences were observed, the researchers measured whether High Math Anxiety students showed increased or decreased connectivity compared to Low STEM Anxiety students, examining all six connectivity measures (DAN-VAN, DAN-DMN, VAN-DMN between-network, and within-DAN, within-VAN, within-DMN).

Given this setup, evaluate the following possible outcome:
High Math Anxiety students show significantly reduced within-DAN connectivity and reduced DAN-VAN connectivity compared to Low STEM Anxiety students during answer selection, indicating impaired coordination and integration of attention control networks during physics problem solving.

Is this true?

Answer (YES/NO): YES